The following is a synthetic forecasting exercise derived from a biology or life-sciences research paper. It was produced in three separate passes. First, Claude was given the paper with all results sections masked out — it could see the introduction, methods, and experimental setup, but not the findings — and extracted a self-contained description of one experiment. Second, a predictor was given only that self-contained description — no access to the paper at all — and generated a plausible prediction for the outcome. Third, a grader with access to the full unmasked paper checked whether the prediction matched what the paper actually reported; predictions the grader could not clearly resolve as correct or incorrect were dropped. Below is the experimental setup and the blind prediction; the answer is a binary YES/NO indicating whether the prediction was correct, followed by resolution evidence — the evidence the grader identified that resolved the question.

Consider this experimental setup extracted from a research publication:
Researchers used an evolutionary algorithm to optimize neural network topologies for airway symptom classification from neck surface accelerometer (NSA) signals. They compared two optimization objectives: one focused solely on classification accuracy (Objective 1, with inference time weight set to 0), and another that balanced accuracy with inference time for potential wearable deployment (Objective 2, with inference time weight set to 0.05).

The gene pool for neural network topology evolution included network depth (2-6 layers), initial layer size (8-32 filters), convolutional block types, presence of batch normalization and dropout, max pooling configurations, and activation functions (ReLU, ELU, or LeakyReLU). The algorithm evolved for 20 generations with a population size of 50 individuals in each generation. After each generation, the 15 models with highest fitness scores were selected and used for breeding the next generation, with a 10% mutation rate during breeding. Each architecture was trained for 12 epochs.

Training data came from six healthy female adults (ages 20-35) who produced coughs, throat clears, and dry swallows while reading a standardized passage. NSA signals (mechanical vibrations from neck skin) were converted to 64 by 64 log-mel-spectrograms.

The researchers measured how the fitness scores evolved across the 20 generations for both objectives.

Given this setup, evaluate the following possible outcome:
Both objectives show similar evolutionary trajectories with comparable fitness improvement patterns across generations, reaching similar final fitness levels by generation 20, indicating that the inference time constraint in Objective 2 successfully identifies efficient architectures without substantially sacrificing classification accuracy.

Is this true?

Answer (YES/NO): NO